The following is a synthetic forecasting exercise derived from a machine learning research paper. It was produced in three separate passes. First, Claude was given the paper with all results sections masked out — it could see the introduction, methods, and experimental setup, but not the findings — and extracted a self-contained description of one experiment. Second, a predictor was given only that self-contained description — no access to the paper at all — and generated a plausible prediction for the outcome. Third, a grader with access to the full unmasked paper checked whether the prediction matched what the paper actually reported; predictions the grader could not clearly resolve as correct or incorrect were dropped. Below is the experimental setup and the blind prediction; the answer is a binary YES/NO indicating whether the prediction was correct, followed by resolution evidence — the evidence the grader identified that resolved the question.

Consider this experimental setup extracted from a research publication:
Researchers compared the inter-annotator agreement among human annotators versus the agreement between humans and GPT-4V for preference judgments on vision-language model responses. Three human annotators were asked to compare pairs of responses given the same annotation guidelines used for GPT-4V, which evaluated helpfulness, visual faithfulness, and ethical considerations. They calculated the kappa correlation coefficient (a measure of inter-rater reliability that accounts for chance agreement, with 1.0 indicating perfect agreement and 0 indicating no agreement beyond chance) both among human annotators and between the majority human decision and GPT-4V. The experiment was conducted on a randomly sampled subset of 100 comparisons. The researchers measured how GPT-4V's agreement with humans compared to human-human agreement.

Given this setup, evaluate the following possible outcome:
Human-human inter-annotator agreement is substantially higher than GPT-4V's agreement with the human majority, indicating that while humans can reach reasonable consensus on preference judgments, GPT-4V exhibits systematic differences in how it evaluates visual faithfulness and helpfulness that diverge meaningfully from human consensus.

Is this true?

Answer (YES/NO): YES